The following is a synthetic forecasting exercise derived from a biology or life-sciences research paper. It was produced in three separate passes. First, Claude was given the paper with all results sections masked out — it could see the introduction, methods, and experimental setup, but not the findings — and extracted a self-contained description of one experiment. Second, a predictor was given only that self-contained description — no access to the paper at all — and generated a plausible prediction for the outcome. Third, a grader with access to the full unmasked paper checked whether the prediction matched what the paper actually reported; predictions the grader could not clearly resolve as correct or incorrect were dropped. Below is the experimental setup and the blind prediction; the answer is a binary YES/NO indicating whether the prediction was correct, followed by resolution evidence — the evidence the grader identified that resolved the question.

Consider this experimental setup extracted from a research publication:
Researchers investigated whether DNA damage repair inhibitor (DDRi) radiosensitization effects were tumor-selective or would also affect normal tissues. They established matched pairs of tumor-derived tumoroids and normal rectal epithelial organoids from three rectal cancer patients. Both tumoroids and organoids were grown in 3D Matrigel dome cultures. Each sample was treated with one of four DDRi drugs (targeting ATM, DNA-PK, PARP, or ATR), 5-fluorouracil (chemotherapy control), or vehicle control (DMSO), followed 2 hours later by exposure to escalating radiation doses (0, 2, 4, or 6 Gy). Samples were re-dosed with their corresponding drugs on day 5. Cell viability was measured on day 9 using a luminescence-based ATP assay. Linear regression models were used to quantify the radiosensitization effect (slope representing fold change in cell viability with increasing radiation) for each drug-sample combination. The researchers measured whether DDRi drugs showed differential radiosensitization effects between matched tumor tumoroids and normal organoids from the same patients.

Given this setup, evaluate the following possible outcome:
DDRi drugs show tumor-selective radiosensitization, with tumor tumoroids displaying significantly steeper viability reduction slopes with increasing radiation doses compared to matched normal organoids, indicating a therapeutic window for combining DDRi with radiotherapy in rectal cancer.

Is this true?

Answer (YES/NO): YES